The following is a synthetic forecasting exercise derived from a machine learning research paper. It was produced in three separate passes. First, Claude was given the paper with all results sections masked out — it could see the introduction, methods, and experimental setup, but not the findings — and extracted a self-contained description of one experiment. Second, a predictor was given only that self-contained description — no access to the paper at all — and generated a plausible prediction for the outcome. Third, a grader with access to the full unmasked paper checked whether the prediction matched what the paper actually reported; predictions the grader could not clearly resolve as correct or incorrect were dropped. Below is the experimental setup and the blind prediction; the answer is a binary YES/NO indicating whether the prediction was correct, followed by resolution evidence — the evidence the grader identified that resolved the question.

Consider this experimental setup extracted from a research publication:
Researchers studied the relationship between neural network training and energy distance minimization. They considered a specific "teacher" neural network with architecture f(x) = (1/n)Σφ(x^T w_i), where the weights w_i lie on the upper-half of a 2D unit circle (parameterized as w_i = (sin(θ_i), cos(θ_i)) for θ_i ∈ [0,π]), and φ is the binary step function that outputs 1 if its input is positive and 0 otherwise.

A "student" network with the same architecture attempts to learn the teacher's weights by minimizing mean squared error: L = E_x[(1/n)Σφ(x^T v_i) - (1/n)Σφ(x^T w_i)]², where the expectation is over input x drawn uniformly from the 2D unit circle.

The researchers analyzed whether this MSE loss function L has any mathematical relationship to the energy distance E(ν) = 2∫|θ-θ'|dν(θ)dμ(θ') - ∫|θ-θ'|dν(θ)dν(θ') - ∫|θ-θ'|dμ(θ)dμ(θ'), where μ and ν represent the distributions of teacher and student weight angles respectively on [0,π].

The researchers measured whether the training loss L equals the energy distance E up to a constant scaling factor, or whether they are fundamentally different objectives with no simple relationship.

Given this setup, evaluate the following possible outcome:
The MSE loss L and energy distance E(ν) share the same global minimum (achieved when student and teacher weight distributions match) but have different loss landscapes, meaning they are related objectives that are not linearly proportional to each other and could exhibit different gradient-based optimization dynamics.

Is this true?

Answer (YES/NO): NO